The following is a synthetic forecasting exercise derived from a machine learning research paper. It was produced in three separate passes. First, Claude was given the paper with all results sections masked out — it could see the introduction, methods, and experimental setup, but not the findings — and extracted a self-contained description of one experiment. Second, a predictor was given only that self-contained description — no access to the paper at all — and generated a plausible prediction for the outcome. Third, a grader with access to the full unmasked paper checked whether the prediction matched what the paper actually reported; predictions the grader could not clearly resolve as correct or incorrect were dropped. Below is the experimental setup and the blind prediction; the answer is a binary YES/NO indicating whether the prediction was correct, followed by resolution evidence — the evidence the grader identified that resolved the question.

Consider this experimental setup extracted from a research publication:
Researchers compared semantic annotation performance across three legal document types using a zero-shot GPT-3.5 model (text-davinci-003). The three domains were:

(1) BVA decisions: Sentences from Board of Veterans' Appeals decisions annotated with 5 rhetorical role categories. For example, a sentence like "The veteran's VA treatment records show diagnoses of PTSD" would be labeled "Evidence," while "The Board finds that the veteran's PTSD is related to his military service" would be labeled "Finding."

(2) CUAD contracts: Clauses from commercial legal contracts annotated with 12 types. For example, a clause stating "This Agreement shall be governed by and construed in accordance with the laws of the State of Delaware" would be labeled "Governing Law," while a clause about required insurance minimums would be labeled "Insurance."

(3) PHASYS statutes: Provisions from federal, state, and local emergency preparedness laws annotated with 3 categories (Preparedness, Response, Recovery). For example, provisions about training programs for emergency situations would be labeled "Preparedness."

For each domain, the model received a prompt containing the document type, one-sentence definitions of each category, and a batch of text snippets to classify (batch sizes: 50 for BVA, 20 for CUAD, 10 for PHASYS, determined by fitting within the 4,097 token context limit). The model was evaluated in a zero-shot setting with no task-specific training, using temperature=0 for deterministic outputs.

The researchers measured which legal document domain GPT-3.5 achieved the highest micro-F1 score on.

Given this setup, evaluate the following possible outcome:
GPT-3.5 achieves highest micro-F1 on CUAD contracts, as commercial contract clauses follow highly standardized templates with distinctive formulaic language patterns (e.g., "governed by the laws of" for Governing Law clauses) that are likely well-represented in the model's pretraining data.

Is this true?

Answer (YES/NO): YES